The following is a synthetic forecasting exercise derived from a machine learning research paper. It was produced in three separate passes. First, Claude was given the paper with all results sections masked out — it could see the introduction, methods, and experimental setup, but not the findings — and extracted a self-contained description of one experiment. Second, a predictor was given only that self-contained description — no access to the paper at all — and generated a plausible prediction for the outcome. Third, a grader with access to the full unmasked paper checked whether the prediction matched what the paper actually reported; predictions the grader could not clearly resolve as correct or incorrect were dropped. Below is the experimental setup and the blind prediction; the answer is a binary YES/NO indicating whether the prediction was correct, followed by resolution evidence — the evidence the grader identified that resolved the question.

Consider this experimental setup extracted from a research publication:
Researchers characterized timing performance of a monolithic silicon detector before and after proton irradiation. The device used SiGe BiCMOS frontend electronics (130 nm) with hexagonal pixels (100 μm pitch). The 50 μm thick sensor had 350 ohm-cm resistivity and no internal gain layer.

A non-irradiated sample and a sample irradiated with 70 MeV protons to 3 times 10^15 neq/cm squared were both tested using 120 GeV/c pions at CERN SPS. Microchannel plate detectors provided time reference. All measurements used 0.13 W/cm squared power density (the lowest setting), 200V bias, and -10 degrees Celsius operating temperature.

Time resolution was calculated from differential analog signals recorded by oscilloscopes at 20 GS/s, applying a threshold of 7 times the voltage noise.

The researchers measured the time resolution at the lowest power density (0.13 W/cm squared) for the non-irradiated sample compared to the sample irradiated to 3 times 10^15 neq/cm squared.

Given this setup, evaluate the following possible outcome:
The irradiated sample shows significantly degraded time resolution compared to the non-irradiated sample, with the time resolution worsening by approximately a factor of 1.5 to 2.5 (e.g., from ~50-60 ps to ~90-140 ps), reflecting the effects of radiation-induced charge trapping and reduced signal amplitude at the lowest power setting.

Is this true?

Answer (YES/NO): NO